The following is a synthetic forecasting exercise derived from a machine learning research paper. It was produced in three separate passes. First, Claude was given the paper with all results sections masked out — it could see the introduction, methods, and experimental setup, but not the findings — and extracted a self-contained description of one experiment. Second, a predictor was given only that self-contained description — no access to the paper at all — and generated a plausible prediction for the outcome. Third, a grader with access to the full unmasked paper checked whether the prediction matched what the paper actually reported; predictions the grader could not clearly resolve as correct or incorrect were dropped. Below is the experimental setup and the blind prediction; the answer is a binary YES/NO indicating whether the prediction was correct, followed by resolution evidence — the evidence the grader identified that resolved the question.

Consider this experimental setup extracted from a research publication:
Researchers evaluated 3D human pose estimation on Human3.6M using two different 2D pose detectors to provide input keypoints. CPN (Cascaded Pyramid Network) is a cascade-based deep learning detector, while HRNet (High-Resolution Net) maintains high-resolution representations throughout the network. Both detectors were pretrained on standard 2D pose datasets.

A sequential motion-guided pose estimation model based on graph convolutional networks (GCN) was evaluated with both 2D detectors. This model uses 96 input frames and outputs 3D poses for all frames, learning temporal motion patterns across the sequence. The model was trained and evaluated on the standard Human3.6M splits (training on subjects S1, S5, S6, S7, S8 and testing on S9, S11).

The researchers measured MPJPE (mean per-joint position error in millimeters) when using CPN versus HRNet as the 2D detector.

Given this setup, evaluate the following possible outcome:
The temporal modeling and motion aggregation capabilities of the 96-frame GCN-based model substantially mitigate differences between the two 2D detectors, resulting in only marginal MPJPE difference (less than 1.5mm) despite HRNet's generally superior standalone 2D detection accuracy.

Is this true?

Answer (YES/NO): NO